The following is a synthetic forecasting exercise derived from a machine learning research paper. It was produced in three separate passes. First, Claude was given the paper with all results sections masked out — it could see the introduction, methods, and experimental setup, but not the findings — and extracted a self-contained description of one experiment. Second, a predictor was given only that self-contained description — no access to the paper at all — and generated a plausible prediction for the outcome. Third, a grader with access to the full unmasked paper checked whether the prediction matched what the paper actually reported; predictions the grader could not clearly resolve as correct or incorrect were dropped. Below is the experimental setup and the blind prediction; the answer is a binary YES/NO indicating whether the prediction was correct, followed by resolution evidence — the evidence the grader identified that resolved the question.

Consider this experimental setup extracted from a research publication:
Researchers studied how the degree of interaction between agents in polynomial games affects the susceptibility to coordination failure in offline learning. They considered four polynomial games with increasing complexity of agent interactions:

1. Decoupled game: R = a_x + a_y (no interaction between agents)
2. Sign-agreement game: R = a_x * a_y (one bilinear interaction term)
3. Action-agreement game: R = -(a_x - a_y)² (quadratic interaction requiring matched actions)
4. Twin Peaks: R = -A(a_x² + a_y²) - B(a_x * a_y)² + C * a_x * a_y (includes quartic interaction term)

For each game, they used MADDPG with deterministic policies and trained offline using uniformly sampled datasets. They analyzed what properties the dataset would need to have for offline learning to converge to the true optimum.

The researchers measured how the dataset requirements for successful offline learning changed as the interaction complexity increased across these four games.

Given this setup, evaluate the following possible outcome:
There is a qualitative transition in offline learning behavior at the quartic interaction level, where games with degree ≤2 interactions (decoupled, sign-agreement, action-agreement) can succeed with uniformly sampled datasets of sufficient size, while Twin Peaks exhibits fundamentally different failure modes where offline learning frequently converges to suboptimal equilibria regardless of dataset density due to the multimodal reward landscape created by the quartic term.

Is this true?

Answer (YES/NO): NO